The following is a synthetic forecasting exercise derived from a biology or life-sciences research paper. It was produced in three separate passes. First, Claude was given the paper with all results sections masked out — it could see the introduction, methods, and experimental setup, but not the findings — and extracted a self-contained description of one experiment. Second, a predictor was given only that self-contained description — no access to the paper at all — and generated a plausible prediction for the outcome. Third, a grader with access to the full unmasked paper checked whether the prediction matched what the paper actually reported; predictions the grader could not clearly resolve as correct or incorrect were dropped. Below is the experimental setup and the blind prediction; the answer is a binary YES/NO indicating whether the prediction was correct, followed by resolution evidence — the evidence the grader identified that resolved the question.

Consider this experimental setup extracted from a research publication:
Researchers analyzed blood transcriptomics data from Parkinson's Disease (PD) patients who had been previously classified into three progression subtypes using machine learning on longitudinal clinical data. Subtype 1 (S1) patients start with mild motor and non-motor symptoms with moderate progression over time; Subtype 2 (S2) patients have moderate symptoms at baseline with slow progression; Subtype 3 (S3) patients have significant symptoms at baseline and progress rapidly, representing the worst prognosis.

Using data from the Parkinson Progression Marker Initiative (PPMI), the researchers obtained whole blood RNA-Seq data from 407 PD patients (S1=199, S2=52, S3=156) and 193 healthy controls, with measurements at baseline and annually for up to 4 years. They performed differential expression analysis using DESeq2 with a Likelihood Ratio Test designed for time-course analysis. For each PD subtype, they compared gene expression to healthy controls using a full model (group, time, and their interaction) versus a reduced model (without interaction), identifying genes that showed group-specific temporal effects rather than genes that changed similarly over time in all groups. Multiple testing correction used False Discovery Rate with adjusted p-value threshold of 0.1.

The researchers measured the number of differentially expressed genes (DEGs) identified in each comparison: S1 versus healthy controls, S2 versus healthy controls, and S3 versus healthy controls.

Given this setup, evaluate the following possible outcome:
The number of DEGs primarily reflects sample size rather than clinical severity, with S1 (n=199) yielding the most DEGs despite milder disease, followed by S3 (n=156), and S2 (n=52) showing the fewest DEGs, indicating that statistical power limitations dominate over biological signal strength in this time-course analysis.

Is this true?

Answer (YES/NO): NO